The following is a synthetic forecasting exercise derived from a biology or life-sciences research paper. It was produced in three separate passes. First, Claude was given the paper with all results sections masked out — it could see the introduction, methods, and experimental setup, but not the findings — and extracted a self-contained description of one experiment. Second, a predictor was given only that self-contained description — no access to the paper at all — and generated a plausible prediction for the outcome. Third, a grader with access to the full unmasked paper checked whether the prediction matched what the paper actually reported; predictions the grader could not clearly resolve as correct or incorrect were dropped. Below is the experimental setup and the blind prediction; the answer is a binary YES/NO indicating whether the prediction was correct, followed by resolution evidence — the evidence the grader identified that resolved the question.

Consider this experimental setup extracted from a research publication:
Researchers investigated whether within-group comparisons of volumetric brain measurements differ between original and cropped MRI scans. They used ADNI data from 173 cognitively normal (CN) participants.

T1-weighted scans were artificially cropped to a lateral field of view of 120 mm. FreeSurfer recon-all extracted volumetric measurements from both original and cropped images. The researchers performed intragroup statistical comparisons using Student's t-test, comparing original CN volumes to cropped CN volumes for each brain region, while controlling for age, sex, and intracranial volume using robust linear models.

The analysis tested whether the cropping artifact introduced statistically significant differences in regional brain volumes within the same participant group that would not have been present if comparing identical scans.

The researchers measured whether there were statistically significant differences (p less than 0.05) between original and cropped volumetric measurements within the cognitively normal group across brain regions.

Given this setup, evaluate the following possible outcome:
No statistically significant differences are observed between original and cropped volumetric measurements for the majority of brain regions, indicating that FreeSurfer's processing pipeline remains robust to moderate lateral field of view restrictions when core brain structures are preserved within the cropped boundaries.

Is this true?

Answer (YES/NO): NO